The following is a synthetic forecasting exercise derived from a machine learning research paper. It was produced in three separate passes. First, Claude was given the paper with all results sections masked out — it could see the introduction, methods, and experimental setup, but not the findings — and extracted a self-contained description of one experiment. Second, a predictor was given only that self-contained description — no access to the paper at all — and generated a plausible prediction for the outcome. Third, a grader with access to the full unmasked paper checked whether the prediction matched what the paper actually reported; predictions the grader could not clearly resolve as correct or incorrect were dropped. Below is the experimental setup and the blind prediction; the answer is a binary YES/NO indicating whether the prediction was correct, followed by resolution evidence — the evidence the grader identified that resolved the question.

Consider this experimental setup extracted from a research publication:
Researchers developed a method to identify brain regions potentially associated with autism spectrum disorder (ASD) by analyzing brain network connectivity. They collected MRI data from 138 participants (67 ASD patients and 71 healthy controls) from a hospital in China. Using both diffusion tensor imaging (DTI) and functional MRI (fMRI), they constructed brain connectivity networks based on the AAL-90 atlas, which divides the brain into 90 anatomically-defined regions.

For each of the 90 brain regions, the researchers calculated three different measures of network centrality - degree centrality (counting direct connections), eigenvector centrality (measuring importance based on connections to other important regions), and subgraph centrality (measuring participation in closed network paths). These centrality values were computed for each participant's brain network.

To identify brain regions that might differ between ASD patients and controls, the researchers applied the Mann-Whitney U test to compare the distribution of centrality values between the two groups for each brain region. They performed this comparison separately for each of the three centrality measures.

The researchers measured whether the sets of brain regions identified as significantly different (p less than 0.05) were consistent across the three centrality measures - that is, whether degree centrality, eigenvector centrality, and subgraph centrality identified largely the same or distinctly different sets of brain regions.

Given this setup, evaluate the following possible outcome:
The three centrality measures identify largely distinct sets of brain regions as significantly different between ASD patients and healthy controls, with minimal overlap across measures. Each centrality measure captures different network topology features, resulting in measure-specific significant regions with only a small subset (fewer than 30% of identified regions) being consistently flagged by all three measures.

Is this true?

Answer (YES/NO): NO